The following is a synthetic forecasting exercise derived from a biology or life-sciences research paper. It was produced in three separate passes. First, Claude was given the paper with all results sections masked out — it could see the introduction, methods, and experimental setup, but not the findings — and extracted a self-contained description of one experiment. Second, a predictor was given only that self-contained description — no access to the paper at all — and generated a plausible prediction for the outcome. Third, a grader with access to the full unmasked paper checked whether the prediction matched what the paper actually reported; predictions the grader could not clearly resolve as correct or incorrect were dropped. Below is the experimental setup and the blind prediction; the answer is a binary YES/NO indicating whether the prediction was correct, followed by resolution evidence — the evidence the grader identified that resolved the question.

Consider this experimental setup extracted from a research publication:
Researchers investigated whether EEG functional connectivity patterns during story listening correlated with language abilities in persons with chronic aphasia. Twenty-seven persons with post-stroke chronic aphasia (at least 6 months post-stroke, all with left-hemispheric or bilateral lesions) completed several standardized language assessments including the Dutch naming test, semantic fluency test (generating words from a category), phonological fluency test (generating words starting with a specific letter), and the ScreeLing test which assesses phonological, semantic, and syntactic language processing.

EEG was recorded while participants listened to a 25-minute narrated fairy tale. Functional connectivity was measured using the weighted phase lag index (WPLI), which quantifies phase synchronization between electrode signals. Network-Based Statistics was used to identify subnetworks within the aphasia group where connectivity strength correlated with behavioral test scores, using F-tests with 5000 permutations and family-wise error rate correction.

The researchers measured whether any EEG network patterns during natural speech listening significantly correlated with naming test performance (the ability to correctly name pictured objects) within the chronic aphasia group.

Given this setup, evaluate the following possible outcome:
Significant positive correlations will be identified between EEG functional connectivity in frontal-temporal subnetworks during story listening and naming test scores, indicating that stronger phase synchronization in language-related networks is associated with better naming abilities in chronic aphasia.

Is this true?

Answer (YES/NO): NO